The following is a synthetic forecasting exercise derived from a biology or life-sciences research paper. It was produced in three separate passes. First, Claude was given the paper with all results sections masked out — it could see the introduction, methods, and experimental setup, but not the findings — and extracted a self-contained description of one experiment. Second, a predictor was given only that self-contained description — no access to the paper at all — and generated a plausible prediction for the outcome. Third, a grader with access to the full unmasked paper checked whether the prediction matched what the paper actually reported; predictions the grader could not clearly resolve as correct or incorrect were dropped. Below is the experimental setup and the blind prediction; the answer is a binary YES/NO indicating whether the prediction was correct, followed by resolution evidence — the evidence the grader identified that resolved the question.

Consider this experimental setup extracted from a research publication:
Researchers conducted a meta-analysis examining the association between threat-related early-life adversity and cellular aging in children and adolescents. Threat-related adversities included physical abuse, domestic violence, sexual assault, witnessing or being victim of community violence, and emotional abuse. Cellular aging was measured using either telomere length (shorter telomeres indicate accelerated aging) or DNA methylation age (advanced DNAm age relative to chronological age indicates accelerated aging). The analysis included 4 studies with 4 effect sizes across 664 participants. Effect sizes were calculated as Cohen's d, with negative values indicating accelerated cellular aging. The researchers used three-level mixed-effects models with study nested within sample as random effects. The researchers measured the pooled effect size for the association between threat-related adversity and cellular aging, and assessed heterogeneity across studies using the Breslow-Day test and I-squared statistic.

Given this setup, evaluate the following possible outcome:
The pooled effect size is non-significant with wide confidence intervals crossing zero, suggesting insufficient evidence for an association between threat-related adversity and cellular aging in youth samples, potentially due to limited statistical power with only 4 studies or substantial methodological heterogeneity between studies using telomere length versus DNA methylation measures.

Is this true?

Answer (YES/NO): NO